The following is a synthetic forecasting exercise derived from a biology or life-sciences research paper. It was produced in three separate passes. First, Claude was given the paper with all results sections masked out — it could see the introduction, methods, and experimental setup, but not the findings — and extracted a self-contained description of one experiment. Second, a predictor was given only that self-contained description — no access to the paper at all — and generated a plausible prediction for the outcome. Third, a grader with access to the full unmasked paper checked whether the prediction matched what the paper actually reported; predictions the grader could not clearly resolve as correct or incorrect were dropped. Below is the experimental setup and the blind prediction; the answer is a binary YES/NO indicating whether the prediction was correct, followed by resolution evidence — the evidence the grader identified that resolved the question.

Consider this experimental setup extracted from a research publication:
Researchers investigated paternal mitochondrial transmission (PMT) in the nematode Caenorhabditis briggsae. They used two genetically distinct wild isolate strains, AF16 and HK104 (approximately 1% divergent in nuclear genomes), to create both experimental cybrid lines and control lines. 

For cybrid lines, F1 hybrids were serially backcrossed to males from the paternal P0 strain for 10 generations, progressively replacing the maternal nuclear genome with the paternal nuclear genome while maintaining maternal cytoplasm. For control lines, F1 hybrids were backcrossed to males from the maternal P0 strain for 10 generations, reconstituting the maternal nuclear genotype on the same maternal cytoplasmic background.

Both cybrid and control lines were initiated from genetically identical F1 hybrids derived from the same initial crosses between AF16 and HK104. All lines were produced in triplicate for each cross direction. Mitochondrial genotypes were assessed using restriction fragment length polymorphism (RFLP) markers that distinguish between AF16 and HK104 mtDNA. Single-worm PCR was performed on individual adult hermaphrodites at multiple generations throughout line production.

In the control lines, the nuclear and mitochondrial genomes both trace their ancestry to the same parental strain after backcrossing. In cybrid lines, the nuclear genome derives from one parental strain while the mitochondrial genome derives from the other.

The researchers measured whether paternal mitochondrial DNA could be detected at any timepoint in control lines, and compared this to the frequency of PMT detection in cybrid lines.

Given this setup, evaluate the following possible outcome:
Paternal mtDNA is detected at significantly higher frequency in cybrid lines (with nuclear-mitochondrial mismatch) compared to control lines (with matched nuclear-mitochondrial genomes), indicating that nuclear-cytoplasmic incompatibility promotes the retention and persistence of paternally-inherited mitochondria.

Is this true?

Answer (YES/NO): NO